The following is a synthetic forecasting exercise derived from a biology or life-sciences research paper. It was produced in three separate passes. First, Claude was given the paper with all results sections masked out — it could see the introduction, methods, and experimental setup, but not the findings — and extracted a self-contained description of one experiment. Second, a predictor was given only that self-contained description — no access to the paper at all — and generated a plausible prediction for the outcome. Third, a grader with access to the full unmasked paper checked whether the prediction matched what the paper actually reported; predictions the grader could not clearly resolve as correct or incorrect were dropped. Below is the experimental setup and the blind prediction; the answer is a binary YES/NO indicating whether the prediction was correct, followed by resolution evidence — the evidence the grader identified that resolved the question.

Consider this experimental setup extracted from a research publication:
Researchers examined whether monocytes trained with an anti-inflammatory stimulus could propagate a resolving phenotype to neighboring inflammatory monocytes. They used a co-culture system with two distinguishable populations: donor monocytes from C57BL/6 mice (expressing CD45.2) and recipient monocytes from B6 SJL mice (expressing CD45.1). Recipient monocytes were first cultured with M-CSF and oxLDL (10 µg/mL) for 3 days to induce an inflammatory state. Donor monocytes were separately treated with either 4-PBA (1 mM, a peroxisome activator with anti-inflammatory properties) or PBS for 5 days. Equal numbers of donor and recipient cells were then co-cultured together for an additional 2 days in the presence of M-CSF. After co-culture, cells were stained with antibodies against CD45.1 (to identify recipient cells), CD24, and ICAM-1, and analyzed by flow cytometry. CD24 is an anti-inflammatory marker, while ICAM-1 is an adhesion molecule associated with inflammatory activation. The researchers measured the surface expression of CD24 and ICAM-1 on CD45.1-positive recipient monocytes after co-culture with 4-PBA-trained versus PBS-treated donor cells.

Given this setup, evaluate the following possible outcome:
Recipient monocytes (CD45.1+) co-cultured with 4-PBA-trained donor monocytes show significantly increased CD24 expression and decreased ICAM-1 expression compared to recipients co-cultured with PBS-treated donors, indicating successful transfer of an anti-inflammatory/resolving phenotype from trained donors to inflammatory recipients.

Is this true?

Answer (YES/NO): YES